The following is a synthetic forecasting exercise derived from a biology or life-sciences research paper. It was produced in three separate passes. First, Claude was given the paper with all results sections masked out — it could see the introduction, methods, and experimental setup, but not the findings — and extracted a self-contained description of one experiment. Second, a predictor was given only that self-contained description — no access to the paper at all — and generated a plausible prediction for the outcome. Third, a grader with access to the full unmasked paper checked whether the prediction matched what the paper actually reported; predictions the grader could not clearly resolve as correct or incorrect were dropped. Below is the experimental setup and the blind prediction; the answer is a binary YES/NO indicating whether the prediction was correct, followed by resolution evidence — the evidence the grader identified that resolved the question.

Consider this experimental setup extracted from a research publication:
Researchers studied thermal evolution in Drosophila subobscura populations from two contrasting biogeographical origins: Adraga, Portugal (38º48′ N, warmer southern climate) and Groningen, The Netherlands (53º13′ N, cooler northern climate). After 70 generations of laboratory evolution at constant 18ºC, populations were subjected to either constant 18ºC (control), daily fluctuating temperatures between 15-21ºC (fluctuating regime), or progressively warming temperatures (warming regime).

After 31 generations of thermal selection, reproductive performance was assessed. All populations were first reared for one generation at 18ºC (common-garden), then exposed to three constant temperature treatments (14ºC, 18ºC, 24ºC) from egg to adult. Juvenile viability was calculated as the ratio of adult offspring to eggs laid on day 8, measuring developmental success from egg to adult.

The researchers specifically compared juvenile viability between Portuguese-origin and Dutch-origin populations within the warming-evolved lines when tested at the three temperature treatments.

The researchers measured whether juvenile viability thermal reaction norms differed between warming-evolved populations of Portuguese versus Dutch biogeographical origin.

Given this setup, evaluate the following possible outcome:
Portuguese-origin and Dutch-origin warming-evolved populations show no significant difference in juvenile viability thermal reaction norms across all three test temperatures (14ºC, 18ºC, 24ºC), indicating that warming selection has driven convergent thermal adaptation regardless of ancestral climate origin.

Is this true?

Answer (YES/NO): NO